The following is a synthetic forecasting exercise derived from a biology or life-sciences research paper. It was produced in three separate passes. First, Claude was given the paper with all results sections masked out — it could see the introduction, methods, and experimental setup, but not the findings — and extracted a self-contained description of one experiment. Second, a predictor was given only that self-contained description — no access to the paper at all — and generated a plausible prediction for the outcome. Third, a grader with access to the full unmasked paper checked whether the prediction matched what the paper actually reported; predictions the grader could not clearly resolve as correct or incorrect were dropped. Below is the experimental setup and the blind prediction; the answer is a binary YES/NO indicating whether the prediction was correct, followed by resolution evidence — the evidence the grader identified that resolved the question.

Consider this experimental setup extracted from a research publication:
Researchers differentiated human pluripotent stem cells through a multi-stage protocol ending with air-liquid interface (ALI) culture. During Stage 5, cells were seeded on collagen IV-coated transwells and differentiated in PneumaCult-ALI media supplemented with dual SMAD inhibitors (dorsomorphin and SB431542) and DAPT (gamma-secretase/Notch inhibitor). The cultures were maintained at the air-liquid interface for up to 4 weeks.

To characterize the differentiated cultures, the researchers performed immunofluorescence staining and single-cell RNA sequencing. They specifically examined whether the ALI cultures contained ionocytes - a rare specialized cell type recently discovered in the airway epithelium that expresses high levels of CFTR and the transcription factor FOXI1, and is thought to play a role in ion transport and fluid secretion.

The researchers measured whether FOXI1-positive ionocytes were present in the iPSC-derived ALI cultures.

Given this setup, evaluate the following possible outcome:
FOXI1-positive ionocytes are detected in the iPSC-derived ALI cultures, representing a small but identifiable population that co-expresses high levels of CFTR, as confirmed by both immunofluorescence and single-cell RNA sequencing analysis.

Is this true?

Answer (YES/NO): NO